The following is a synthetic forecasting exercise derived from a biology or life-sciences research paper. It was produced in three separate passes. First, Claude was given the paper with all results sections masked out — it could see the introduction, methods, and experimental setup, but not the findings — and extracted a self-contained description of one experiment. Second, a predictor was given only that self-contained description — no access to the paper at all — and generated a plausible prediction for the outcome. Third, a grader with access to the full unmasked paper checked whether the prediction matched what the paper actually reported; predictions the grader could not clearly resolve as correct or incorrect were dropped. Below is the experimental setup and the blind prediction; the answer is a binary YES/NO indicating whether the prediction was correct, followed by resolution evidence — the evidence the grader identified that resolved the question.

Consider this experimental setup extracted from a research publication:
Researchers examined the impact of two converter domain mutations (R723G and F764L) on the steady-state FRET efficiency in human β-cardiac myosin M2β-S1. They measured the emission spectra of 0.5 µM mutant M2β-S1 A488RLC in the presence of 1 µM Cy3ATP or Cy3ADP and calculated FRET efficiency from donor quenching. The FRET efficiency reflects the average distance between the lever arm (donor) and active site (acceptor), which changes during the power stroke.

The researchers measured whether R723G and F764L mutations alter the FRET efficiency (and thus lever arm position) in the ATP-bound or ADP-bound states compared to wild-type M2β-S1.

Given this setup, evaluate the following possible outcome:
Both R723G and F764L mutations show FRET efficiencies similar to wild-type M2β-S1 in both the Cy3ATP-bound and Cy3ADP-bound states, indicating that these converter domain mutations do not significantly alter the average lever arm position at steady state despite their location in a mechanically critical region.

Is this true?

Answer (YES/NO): YES